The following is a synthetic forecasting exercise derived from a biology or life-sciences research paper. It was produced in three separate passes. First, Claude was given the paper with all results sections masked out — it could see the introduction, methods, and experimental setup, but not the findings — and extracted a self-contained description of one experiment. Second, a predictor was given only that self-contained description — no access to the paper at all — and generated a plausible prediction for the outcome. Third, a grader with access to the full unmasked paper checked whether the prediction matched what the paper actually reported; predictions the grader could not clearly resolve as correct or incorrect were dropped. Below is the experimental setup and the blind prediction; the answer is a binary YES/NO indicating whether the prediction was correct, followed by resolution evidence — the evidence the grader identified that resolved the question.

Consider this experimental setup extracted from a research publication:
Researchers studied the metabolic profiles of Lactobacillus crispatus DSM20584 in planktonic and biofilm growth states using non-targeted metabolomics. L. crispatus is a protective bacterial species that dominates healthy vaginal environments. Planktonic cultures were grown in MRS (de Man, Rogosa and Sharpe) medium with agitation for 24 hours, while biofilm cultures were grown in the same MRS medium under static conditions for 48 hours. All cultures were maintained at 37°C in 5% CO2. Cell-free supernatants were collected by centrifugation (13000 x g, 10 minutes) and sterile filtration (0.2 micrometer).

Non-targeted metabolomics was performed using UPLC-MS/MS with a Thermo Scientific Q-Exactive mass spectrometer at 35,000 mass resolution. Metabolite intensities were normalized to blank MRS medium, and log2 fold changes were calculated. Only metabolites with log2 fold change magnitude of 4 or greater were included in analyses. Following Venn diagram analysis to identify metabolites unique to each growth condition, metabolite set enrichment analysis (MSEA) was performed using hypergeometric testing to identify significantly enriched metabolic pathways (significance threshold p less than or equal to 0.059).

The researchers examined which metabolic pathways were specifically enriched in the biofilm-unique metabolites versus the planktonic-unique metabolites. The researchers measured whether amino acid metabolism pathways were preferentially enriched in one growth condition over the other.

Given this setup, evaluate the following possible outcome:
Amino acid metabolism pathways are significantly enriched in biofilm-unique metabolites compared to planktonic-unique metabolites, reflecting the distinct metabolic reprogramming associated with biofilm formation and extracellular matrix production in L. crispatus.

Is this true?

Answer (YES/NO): NO